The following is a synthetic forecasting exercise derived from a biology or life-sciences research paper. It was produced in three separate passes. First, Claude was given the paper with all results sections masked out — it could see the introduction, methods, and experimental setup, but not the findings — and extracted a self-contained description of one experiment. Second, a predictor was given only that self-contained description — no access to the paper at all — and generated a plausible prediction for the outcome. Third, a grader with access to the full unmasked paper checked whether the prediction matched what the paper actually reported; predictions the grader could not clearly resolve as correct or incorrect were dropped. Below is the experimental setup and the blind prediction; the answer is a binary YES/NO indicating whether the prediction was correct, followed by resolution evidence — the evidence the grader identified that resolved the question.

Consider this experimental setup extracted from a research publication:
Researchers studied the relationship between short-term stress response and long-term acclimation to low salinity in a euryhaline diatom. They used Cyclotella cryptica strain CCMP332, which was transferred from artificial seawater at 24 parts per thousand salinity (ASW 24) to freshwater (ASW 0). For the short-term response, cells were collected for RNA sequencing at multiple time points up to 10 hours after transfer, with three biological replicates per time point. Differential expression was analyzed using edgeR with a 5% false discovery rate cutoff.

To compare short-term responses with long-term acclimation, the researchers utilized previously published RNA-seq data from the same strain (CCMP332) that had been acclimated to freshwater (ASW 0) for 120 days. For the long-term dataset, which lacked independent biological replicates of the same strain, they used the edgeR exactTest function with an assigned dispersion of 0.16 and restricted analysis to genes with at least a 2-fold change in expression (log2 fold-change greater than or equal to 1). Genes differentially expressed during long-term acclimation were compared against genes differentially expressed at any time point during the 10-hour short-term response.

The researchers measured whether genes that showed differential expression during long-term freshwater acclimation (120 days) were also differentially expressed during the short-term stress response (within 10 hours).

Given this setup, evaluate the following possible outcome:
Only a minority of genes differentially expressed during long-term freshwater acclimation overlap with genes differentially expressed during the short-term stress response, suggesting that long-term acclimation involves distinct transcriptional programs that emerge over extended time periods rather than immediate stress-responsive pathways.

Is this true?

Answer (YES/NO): YES